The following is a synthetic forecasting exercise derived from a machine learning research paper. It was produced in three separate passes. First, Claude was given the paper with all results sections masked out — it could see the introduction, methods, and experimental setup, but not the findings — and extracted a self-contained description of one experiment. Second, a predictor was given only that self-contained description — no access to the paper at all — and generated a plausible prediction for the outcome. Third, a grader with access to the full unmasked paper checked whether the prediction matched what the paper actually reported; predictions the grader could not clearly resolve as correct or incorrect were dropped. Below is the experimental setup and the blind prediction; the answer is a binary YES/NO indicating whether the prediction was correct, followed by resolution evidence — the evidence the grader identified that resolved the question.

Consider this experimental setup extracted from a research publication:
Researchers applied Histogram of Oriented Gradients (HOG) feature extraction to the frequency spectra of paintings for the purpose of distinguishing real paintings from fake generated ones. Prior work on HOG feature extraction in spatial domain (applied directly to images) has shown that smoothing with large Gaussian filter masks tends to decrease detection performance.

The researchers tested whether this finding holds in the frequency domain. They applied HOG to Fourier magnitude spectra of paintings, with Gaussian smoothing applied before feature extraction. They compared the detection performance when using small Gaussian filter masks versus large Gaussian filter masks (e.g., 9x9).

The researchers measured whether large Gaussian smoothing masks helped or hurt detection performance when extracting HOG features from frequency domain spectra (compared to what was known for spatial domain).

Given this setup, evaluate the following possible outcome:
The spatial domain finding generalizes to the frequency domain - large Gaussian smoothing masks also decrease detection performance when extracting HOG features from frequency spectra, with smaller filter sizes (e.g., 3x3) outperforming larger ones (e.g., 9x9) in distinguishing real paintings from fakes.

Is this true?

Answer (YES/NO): NO